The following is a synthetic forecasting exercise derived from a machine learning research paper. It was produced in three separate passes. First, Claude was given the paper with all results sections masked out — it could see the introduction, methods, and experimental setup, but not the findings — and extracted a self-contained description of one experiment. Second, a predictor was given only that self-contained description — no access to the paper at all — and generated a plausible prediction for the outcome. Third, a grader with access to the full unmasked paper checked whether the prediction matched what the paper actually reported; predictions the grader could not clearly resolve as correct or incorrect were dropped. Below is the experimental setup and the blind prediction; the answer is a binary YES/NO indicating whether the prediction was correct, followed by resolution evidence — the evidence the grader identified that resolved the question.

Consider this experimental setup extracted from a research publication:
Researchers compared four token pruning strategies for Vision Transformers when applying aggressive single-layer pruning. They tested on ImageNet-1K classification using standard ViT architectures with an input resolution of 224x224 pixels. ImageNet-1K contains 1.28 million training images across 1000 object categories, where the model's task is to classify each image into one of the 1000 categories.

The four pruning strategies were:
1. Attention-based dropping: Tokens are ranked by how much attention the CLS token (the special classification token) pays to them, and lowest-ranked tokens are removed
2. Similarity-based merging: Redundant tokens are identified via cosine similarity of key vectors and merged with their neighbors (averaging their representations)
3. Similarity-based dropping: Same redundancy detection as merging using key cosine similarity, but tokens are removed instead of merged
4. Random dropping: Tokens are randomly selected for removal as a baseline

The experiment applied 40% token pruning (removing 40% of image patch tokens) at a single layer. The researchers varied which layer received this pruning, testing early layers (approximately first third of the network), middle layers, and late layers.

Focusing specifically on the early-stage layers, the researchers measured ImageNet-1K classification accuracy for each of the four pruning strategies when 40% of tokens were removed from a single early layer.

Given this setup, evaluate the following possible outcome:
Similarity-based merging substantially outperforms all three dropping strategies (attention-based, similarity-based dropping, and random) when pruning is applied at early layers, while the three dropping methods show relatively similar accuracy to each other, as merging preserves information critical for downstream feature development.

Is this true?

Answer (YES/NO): NO